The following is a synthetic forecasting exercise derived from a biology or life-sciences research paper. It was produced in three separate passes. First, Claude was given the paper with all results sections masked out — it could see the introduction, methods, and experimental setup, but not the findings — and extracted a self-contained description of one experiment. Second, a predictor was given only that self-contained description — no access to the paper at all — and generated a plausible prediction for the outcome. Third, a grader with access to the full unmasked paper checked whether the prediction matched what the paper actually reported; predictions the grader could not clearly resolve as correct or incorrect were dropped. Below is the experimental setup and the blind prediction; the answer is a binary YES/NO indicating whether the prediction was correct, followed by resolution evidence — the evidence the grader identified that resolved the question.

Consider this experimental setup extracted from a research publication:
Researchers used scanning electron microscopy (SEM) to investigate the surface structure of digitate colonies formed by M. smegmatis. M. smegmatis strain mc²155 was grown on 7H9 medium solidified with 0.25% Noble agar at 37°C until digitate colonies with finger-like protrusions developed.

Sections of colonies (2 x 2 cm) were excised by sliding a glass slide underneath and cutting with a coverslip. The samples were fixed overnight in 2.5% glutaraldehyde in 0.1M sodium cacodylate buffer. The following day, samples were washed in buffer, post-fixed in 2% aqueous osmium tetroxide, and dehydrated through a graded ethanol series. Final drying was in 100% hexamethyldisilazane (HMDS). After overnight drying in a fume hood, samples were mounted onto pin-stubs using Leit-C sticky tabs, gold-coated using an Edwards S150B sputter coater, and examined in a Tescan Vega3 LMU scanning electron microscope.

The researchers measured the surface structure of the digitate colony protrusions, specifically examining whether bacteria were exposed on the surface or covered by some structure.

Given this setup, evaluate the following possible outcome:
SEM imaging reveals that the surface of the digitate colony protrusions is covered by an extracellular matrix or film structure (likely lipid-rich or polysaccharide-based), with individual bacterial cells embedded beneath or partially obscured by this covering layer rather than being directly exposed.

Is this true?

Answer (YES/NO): NO